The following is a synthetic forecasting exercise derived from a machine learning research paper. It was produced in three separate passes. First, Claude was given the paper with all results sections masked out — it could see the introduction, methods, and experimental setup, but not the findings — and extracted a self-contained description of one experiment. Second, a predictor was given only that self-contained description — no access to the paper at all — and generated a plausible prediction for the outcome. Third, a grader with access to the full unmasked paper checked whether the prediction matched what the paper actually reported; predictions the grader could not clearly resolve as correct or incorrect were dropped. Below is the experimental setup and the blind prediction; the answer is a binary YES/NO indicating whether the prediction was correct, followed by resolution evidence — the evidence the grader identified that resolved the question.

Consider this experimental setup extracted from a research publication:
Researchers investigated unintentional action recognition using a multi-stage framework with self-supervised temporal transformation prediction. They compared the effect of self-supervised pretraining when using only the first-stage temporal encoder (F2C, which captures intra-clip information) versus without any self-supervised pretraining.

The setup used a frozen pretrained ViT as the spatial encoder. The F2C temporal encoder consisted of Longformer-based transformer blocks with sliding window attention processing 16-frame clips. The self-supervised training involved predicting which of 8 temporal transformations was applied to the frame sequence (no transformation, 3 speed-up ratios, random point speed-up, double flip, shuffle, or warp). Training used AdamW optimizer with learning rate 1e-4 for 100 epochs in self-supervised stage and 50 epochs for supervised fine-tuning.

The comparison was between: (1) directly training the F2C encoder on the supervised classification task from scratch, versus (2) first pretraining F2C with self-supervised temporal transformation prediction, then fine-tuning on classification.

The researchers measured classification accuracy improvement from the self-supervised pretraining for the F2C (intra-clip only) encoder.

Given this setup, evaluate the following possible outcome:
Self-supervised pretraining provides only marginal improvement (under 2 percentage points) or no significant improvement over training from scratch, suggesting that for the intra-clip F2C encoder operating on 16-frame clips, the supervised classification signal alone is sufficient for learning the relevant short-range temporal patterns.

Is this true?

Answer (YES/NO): NO